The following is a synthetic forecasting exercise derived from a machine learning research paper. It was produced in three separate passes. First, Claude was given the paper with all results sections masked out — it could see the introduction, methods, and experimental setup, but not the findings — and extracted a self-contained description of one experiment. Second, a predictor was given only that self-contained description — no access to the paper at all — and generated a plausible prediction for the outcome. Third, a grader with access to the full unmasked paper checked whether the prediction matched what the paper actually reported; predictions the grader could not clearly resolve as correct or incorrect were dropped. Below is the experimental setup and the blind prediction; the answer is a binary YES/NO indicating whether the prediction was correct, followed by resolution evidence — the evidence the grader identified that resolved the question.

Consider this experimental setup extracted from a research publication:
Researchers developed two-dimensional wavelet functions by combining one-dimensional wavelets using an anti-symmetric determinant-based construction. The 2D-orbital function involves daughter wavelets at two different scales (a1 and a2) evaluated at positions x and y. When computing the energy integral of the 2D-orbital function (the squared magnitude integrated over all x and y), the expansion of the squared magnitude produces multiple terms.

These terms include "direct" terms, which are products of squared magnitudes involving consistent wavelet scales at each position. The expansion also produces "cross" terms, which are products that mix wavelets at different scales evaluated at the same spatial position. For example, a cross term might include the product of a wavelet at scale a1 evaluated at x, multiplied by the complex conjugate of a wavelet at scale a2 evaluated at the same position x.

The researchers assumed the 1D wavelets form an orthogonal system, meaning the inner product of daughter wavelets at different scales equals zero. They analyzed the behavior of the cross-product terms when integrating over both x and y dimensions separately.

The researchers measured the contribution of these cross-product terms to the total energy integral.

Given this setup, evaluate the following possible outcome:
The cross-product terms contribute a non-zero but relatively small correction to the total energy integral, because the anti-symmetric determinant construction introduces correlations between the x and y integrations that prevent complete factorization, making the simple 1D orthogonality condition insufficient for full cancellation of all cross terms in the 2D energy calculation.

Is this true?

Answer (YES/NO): NO